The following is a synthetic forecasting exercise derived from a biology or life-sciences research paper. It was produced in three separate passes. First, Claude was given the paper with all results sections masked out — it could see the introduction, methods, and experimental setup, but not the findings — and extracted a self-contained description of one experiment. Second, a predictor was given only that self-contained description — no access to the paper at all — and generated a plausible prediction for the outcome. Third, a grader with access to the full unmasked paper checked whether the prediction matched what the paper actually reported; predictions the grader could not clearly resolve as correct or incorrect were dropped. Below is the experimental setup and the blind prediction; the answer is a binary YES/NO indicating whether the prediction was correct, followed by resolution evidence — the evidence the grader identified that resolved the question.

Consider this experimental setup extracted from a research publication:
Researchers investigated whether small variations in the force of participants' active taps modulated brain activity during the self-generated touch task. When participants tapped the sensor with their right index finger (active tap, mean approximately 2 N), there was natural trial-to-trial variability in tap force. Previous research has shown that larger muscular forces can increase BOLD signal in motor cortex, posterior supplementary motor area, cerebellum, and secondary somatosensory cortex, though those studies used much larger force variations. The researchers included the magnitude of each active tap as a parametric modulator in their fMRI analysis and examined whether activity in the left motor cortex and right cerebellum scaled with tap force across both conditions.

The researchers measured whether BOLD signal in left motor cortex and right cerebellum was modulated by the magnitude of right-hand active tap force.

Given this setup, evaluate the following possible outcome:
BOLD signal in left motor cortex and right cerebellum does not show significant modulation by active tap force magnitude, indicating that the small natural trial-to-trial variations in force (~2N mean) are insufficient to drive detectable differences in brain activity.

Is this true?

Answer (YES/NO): NO